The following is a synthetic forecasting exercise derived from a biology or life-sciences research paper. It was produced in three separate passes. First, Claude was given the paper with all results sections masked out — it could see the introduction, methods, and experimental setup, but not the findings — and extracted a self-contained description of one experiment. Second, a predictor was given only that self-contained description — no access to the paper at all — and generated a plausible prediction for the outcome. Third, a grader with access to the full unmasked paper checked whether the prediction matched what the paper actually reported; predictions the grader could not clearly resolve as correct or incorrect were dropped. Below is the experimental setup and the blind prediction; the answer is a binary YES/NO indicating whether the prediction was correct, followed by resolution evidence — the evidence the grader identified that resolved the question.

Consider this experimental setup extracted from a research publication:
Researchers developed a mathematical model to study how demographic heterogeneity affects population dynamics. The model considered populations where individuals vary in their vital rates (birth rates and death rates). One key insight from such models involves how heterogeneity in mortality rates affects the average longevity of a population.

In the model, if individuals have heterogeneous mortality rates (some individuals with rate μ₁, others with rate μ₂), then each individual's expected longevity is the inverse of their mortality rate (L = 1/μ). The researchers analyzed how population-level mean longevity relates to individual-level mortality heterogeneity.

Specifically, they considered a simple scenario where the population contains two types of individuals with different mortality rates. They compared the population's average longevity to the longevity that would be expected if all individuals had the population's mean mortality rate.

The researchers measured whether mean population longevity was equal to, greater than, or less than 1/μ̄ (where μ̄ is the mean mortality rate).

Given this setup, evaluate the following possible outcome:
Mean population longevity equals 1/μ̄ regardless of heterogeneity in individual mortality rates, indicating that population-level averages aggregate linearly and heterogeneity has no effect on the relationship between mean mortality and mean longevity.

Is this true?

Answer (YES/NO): NO